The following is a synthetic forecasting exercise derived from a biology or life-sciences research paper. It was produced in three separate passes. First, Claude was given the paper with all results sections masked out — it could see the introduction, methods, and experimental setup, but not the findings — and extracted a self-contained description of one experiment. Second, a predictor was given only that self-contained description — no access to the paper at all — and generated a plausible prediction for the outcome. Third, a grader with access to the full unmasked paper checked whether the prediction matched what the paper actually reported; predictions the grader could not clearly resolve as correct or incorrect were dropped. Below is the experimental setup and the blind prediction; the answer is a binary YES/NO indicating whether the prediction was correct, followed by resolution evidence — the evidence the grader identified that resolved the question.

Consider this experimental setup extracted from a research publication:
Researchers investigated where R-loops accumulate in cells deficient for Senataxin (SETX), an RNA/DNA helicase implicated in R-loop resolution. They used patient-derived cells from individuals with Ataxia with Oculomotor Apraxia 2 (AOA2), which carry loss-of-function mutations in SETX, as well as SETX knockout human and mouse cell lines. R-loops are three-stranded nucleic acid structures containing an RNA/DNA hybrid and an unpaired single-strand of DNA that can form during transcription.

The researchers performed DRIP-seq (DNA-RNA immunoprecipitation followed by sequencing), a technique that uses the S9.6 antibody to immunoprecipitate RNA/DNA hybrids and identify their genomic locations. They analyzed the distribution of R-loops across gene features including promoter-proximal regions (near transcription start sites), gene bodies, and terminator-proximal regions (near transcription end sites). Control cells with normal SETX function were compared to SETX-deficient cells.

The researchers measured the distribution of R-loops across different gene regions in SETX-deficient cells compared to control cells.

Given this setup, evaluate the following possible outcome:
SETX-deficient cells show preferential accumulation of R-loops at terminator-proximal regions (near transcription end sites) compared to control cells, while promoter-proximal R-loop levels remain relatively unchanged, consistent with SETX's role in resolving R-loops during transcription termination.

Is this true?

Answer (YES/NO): NO